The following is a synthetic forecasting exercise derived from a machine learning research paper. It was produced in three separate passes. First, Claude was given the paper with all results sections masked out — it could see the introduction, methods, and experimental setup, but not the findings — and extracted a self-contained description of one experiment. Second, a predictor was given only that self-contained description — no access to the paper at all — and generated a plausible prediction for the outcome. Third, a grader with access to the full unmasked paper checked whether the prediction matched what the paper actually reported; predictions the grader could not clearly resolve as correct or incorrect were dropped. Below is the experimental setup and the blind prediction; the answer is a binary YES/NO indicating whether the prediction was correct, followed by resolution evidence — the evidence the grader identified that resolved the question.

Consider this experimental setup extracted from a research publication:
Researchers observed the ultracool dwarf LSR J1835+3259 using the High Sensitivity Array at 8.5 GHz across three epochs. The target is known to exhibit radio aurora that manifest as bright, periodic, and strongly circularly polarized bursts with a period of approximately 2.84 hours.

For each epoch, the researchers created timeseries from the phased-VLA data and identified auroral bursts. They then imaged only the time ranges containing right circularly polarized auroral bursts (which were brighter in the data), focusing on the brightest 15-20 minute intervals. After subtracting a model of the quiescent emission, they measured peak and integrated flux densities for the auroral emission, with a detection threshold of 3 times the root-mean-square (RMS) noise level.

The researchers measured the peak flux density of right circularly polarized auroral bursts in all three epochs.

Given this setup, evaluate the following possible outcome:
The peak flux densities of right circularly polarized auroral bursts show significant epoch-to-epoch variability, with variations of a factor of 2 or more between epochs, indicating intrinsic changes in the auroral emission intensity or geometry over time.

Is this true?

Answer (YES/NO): YES